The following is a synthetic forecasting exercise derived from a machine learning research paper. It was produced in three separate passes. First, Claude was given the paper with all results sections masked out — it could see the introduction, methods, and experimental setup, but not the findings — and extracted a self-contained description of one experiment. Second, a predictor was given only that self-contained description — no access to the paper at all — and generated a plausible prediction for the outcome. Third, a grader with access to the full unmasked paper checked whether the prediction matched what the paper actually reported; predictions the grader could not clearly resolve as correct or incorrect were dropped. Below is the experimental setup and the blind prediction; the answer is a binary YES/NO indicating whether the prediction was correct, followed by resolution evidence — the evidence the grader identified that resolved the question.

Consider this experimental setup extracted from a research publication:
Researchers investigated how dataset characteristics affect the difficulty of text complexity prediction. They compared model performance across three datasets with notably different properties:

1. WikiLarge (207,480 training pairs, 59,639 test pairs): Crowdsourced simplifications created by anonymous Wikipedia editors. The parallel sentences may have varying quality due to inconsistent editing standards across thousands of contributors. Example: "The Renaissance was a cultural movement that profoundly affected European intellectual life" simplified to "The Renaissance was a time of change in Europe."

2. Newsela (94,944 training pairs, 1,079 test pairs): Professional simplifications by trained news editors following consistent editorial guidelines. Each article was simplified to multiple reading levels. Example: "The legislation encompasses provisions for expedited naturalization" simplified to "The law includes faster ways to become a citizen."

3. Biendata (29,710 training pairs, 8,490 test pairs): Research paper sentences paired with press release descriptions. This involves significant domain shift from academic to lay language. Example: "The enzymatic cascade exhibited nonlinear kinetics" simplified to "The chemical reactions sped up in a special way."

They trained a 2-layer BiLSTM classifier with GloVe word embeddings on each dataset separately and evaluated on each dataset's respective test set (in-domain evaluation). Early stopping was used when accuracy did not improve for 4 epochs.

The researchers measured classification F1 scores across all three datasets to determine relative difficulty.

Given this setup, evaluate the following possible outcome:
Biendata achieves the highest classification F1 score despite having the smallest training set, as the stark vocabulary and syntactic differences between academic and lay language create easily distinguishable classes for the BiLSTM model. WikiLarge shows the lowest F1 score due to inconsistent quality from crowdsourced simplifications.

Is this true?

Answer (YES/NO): YES